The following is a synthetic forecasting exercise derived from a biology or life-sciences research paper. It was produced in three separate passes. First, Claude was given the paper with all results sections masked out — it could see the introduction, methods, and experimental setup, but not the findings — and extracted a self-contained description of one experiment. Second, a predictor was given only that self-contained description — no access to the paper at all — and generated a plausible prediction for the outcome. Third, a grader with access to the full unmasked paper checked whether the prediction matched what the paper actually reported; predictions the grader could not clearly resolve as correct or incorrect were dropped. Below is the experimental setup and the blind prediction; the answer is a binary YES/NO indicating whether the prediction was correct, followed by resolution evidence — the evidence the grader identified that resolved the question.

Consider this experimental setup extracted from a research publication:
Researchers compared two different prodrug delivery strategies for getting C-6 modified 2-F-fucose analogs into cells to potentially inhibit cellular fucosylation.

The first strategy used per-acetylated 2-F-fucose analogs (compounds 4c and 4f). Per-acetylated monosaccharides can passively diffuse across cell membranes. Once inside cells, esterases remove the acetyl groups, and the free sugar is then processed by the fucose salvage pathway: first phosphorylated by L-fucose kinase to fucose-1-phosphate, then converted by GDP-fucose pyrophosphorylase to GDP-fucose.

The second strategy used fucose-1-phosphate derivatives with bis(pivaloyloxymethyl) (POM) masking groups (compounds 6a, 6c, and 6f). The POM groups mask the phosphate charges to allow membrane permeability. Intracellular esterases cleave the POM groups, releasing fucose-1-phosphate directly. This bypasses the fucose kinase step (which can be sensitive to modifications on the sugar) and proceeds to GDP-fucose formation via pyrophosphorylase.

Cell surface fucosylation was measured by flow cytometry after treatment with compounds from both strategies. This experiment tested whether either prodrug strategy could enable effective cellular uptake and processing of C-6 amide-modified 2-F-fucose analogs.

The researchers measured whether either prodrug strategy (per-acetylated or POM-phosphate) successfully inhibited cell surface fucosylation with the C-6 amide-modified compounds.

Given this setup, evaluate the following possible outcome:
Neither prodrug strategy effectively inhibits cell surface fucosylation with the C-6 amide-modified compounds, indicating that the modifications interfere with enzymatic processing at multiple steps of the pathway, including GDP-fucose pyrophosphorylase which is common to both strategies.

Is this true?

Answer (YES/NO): YES